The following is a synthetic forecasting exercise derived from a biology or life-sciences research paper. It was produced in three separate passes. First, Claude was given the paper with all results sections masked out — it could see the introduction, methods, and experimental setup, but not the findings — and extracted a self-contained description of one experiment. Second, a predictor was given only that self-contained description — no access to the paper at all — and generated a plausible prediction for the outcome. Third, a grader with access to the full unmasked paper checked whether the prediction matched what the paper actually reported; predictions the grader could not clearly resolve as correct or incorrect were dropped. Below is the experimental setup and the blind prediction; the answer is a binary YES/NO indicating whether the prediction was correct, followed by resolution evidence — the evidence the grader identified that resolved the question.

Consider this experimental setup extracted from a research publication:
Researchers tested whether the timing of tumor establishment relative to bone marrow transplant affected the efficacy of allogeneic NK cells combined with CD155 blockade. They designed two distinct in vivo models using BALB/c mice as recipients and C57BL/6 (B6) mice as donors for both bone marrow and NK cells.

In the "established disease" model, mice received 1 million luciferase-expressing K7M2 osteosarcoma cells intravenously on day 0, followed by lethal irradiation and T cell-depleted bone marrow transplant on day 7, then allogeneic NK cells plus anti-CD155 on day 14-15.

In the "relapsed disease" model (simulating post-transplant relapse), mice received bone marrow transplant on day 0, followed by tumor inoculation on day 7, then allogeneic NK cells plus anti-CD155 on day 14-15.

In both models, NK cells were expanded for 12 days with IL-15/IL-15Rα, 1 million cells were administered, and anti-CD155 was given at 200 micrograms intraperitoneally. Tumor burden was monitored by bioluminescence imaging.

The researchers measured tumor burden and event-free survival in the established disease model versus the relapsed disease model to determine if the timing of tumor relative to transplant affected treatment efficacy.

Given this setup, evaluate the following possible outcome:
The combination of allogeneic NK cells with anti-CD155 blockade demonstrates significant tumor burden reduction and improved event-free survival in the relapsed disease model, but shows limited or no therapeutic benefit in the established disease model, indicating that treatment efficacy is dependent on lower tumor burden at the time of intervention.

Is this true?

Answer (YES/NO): YES